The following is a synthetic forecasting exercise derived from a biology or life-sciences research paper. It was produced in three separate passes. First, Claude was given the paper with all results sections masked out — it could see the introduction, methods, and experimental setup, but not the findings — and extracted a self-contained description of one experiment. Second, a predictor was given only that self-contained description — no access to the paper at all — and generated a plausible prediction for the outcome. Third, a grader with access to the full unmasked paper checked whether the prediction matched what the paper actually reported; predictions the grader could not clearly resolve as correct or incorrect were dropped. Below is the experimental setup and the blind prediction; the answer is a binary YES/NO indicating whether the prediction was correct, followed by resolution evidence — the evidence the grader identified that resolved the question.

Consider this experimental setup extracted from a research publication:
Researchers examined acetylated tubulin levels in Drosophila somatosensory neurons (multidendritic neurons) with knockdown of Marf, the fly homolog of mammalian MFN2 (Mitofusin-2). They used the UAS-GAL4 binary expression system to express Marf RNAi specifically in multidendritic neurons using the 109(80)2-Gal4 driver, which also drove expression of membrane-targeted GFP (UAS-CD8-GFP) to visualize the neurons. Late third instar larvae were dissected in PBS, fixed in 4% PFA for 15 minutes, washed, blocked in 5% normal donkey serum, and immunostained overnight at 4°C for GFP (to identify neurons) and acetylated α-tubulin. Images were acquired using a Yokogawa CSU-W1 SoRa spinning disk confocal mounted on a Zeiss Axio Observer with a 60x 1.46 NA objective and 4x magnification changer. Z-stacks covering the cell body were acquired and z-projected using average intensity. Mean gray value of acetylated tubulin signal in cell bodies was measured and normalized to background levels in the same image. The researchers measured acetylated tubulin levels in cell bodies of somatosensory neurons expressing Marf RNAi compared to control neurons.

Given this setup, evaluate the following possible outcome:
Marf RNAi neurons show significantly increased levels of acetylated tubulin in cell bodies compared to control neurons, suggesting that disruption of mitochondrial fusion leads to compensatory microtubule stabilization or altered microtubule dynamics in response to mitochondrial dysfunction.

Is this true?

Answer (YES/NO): NO